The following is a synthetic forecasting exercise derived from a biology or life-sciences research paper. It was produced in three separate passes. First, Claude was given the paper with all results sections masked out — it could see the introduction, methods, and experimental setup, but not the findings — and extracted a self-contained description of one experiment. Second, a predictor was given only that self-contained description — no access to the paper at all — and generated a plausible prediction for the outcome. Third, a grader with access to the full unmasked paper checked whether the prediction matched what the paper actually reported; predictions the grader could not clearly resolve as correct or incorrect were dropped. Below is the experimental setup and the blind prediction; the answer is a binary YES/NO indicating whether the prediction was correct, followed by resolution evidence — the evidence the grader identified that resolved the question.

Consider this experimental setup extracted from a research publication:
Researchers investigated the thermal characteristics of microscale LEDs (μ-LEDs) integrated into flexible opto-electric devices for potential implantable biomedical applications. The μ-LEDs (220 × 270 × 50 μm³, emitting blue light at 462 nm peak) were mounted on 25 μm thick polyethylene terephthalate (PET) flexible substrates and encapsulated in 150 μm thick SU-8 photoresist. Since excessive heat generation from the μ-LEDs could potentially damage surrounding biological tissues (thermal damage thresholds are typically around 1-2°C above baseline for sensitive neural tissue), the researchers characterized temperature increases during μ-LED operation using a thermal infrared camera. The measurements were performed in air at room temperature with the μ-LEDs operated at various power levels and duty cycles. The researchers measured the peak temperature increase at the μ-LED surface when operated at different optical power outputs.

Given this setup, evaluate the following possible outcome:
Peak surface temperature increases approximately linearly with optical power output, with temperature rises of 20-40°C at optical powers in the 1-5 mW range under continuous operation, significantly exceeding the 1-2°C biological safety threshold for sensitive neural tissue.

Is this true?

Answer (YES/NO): NO